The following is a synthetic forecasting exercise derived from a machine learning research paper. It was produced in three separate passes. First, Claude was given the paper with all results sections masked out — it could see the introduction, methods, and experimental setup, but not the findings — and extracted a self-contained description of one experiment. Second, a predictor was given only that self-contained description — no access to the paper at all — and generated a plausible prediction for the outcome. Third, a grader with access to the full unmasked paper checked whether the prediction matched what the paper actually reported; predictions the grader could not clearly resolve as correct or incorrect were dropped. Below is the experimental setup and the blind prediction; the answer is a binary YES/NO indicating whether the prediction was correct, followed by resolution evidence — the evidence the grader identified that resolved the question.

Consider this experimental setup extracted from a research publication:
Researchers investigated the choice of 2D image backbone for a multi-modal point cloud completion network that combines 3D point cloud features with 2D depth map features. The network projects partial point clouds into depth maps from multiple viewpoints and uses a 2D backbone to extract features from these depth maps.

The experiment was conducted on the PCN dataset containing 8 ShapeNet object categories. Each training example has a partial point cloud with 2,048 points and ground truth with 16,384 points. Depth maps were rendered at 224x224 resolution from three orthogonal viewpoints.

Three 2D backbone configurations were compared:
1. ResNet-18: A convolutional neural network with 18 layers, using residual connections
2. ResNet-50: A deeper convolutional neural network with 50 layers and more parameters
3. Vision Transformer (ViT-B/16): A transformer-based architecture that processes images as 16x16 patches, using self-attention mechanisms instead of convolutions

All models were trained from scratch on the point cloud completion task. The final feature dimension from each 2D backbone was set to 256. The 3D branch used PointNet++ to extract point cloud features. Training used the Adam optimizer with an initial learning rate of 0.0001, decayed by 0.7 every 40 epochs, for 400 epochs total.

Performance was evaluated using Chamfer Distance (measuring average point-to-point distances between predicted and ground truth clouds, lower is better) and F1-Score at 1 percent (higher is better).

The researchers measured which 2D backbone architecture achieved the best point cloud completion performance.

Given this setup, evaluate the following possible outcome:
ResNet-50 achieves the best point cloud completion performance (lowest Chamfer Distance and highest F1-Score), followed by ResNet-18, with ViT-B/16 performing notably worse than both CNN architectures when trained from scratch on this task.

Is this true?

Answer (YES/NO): YES